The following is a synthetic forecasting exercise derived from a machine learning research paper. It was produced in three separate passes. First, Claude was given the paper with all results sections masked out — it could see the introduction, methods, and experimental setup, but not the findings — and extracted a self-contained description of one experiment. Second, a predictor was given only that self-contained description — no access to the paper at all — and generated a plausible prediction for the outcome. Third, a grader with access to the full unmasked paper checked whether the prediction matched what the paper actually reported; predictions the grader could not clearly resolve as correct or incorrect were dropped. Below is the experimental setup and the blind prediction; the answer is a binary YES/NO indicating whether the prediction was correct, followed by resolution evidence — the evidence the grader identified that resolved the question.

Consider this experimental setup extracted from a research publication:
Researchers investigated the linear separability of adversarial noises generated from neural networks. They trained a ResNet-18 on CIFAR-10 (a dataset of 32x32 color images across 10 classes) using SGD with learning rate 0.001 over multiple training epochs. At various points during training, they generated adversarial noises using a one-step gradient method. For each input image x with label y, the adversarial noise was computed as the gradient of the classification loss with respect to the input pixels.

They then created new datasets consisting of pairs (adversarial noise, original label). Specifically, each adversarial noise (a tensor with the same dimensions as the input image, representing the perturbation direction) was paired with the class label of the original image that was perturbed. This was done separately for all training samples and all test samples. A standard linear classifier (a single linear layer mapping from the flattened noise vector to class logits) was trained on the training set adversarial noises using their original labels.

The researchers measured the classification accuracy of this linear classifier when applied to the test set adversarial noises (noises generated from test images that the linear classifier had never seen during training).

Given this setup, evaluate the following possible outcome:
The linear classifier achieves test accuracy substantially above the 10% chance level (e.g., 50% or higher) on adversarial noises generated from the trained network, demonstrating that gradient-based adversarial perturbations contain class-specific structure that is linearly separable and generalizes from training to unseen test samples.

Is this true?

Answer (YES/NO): YES